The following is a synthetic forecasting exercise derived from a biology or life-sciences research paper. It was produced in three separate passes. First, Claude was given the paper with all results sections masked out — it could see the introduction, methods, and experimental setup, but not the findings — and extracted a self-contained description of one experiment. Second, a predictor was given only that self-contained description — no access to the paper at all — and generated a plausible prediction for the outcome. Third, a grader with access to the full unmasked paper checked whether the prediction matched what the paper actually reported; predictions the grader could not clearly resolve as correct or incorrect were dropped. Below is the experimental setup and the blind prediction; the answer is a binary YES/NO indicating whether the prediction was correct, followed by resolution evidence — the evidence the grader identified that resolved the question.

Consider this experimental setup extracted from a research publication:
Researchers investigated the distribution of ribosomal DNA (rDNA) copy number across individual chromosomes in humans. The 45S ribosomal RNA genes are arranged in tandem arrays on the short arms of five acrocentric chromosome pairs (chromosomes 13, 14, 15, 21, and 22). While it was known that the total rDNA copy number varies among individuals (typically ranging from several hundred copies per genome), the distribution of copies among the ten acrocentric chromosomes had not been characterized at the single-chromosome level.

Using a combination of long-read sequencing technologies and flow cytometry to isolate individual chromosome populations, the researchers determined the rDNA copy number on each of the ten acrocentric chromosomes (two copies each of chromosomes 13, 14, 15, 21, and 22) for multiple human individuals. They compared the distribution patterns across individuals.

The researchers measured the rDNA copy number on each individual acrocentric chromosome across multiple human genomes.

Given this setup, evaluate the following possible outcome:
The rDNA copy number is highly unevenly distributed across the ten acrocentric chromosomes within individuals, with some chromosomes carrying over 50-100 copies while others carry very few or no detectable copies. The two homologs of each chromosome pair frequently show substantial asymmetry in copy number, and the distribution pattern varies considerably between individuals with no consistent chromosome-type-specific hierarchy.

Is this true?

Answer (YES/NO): YES